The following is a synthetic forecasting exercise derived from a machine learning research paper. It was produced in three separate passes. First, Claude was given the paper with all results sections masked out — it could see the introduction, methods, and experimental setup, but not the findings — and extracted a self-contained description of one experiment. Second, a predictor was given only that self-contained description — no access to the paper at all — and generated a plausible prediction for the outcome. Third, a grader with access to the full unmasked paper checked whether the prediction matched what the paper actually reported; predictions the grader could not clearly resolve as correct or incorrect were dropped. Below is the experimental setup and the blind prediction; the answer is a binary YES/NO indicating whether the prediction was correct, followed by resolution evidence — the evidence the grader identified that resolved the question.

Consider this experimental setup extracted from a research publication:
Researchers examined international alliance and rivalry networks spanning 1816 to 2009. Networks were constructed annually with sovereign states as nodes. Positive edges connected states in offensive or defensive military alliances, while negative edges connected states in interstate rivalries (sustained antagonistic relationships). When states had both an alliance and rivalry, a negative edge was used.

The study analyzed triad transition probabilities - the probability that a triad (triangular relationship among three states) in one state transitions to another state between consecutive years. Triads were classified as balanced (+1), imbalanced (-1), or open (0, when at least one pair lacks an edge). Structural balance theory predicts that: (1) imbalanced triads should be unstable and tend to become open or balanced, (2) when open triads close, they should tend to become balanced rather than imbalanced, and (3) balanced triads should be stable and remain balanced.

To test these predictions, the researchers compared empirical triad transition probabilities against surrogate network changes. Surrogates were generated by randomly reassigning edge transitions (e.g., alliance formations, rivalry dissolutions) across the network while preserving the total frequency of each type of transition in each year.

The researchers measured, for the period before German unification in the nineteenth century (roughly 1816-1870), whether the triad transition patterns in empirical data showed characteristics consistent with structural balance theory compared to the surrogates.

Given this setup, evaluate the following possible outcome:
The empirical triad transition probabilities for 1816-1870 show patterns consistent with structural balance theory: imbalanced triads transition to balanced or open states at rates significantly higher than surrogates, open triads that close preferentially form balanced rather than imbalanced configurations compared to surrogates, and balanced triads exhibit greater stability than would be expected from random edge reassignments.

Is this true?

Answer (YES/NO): NO